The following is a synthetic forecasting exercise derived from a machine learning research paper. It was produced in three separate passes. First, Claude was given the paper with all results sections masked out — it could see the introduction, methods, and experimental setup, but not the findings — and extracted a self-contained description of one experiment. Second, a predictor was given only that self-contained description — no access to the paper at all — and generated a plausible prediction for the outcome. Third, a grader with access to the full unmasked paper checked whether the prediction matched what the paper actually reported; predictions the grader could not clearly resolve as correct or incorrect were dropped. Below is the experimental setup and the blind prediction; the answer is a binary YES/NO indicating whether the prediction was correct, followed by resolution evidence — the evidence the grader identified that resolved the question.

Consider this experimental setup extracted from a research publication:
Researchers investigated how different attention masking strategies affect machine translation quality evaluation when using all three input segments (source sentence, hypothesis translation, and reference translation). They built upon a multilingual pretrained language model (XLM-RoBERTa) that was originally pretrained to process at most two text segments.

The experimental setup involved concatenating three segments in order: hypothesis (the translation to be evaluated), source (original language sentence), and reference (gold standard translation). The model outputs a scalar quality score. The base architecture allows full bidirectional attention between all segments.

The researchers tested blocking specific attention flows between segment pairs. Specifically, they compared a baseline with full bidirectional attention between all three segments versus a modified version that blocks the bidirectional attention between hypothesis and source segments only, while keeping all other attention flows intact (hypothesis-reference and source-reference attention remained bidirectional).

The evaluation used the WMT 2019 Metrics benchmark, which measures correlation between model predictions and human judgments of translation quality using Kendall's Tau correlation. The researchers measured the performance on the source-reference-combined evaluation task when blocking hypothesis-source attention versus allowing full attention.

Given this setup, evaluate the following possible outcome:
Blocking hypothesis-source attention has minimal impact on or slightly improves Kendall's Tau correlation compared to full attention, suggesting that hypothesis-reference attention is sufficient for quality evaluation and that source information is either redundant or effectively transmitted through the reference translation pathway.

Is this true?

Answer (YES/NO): YES